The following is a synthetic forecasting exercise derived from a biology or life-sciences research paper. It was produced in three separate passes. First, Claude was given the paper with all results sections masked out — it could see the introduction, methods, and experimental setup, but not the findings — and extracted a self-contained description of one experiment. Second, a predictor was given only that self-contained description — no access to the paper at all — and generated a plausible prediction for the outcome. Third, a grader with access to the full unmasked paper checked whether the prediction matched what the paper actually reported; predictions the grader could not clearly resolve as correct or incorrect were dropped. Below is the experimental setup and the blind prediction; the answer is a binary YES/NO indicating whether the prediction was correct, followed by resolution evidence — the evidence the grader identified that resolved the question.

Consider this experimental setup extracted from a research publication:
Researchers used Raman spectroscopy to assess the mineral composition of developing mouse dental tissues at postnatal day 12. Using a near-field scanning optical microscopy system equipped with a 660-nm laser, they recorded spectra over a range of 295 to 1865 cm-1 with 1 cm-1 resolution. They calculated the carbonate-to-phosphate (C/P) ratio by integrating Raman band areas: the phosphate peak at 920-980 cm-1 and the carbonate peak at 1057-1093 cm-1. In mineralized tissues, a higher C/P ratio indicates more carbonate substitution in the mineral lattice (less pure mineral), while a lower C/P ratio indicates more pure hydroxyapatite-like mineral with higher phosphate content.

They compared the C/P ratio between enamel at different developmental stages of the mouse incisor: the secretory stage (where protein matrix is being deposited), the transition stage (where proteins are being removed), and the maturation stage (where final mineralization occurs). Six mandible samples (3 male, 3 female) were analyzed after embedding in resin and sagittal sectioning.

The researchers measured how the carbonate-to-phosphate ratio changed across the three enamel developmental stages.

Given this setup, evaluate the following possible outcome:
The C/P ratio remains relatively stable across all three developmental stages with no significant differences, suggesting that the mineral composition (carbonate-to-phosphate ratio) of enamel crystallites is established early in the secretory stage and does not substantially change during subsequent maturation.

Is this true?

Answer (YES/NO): NO